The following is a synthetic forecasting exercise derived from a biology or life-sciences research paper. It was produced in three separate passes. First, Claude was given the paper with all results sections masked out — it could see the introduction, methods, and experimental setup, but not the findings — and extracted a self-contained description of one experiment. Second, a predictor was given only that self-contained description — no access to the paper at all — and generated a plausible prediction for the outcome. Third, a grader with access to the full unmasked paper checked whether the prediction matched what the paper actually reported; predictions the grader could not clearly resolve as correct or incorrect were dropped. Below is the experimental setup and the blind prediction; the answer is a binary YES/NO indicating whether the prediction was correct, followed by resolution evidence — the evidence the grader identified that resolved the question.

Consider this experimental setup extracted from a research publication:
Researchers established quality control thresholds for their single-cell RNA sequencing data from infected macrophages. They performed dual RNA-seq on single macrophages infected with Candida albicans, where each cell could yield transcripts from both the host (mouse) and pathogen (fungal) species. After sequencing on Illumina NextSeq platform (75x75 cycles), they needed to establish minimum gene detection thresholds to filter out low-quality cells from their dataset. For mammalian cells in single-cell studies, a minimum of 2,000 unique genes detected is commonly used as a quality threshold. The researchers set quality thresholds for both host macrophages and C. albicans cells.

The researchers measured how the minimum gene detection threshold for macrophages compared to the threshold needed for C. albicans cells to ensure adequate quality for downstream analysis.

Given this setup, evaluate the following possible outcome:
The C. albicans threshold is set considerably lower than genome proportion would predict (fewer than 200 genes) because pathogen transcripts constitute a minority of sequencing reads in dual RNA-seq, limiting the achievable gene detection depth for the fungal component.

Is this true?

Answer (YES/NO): NO